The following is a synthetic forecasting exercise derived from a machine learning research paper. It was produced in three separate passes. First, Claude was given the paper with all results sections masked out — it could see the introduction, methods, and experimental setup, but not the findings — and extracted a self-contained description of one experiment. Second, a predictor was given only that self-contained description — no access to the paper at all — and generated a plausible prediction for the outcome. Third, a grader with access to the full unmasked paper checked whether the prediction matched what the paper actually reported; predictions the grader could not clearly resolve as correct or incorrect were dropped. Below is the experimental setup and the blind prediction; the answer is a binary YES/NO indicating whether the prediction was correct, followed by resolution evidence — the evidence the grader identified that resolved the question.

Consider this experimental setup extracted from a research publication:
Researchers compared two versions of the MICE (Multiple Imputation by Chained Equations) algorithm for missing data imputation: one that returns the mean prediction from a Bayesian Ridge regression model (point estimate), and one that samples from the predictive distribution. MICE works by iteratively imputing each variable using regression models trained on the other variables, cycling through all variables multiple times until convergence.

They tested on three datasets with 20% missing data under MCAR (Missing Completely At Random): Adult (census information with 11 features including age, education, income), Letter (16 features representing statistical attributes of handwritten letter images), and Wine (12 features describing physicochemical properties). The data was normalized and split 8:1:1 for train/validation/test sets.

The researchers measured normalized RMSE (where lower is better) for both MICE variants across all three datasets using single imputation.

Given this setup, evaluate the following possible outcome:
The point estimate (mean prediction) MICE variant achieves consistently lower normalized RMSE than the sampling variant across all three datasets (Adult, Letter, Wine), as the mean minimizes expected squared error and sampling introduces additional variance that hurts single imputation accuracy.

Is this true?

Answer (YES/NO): YES